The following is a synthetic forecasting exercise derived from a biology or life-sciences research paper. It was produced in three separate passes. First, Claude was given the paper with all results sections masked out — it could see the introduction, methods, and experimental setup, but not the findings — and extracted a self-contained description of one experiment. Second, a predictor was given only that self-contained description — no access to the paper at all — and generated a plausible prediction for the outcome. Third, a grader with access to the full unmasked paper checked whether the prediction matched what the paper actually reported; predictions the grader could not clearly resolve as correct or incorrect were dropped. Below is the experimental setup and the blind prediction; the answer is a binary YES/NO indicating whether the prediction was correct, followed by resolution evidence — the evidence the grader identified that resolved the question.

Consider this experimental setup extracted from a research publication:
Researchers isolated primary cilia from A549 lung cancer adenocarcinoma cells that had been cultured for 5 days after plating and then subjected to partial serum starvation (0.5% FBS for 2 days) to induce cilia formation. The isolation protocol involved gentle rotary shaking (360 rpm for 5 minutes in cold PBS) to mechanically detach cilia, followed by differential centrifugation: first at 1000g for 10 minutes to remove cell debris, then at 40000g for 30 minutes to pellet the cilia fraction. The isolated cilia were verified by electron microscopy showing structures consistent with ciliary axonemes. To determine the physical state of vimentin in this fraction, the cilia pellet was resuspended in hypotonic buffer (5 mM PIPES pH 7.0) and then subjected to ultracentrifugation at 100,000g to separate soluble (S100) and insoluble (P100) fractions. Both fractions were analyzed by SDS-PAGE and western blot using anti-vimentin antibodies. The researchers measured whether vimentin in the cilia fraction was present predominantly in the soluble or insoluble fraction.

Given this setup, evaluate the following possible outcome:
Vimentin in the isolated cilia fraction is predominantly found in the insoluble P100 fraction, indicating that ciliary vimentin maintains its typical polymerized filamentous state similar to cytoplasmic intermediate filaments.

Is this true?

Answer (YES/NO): YES